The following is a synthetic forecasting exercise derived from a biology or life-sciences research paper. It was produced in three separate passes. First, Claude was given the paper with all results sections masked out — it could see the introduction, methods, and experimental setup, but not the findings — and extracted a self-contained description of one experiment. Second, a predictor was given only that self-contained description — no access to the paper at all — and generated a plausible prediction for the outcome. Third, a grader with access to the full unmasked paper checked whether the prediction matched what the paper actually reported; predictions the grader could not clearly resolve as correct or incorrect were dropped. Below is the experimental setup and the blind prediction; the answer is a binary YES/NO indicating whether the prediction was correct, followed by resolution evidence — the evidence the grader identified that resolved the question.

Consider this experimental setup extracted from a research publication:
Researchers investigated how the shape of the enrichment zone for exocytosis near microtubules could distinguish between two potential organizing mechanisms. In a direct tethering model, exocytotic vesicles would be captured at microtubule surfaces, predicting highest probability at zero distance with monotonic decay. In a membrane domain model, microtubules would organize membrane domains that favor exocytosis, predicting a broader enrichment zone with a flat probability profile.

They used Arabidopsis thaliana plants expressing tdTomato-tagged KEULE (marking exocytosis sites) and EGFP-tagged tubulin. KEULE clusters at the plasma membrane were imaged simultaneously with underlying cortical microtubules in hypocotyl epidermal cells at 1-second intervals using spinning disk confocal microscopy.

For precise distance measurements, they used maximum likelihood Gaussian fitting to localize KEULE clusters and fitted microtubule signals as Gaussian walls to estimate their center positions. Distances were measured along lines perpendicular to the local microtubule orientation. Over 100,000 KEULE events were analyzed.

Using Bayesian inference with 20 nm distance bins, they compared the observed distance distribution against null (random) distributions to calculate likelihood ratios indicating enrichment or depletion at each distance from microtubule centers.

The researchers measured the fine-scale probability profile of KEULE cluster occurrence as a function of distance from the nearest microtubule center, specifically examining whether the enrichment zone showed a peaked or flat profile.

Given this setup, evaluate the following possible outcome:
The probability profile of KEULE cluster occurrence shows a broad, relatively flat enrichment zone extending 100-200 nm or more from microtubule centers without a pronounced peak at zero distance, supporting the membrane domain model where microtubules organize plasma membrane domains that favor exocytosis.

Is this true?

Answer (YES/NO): YES